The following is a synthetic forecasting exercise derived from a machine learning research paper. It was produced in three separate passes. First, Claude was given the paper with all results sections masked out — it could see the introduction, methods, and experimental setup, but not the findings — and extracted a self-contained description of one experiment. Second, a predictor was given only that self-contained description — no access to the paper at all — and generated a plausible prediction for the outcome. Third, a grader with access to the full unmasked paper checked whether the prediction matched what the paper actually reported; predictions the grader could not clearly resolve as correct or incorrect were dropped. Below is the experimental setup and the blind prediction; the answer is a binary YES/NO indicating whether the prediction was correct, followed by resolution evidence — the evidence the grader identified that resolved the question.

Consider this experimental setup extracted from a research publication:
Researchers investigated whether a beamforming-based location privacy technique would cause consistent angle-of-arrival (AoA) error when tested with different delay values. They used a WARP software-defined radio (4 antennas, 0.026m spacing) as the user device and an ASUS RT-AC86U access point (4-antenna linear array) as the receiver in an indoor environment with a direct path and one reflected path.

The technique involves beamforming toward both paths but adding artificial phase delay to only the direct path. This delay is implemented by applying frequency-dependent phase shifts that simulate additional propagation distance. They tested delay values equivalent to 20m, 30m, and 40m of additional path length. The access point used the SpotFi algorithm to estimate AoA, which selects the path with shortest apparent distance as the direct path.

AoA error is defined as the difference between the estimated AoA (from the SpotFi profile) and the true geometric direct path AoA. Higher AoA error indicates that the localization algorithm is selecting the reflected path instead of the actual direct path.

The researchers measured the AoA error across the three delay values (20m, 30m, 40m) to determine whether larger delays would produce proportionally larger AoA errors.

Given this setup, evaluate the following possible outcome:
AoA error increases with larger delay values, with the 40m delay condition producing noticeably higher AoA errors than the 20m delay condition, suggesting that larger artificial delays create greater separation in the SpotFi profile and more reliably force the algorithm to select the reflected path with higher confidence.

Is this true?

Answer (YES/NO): NO